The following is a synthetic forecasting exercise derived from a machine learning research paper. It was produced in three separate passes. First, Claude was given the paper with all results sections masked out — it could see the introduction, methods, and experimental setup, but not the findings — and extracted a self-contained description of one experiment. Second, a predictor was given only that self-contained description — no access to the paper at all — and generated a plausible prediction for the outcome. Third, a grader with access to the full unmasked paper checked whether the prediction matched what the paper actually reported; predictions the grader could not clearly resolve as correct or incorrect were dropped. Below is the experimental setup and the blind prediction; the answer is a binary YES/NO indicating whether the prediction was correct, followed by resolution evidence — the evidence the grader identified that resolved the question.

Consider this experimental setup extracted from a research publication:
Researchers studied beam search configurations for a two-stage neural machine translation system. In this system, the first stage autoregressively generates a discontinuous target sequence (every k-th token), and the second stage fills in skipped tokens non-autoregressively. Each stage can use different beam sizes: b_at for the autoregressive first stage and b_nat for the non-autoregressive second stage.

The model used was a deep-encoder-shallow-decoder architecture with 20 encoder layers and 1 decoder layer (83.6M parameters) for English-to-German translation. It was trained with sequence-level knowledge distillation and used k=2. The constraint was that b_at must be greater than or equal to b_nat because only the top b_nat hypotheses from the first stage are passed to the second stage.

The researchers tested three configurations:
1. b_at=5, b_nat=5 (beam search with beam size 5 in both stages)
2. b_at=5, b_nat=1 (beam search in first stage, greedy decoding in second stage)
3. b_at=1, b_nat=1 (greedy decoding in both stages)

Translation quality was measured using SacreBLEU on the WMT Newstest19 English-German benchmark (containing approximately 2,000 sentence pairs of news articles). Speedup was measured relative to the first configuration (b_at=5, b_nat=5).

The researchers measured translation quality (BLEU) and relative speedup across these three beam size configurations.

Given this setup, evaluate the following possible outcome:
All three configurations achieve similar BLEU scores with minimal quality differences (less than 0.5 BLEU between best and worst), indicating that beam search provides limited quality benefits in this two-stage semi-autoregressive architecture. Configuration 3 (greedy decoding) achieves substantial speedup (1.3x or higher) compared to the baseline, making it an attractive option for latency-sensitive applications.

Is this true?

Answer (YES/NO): YES